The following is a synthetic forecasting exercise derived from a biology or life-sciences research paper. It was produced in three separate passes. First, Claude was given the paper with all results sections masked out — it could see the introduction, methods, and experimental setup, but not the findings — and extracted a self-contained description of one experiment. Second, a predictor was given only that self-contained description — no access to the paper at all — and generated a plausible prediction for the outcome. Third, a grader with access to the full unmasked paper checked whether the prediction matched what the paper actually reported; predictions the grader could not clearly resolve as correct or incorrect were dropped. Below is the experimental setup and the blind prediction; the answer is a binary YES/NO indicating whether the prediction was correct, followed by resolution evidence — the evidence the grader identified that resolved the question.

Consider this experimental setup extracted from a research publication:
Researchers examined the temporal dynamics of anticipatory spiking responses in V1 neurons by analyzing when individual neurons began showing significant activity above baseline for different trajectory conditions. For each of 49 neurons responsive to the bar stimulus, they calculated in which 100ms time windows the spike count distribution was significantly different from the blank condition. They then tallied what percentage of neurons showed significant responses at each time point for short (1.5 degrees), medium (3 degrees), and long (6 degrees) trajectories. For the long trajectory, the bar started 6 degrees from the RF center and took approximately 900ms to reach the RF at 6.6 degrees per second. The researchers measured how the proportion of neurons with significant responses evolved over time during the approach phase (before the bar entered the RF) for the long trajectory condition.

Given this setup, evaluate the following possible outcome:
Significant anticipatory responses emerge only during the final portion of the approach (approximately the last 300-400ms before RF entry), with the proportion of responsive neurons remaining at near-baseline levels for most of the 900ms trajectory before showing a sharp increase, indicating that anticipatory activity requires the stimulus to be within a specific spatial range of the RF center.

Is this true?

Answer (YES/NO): NO